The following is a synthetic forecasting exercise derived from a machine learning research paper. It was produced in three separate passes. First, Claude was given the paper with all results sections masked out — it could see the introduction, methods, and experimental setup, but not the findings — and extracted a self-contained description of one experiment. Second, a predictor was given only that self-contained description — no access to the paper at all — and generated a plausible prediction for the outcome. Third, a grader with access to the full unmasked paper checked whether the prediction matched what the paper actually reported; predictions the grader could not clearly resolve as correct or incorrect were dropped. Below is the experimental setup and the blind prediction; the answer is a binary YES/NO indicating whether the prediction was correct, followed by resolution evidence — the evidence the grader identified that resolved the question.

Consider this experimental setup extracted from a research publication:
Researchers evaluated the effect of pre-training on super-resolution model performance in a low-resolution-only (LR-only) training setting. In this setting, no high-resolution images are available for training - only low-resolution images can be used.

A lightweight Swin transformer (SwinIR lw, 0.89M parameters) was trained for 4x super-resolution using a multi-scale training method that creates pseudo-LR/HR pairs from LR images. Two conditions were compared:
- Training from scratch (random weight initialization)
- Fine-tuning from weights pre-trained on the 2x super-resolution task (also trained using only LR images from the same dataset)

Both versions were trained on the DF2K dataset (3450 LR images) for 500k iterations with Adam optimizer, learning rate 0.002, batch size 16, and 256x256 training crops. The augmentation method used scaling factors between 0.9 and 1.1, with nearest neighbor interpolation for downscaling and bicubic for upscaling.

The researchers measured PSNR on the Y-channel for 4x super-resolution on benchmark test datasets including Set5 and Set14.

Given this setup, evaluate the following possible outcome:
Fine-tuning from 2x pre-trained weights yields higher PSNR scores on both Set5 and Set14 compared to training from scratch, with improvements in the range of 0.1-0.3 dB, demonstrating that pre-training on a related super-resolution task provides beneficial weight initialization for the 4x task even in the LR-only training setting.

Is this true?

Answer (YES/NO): YES